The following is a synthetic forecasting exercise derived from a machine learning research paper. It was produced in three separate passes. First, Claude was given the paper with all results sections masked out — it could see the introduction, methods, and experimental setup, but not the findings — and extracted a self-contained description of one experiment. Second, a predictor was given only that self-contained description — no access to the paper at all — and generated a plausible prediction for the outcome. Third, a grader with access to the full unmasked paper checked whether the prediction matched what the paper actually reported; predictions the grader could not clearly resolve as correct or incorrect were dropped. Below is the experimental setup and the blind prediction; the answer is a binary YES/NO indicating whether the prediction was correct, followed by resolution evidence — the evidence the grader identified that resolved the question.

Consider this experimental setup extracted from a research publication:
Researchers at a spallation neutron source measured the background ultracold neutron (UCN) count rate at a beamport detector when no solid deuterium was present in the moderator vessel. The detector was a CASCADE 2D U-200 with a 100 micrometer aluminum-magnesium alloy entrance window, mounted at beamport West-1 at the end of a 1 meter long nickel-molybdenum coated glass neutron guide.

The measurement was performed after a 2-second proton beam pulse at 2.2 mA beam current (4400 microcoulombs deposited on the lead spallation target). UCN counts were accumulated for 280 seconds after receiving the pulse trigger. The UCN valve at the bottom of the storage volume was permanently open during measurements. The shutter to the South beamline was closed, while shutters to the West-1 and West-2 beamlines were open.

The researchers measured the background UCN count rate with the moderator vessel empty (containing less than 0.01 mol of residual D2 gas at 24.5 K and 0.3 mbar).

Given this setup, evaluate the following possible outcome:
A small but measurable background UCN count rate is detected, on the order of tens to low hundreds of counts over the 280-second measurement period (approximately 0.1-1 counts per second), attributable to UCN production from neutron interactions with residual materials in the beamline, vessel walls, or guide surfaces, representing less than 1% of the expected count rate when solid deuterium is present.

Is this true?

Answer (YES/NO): NO